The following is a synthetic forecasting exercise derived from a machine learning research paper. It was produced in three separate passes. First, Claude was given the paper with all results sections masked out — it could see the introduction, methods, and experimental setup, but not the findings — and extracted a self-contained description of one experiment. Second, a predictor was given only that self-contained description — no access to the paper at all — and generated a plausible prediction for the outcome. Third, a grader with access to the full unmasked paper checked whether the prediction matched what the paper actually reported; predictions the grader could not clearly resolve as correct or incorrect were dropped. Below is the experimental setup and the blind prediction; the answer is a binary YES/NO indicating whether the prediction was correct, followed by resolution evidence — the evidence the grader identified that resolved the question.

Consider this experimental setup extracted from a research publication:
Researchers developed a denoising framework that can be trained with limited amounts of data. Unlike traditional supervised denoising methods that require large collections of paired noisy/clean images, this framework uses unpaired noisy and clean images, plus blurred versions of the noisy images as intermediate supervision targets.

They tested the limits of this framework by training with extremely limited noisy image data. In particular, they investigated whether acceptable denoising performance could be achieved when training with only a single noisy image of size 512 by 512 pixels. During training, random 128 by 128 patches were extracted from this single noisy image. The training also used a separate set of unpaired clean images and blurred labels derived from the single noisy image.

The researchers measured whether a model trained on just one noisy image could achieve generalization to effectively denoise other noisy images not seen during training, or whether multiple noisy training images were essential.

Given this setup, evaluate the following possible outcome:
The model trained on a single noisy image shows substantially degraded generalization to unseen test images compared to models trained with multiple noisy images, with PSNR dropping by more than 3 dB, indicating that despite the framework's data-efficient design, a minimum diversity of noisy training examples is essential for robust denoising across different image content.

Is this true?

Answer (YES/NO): NO